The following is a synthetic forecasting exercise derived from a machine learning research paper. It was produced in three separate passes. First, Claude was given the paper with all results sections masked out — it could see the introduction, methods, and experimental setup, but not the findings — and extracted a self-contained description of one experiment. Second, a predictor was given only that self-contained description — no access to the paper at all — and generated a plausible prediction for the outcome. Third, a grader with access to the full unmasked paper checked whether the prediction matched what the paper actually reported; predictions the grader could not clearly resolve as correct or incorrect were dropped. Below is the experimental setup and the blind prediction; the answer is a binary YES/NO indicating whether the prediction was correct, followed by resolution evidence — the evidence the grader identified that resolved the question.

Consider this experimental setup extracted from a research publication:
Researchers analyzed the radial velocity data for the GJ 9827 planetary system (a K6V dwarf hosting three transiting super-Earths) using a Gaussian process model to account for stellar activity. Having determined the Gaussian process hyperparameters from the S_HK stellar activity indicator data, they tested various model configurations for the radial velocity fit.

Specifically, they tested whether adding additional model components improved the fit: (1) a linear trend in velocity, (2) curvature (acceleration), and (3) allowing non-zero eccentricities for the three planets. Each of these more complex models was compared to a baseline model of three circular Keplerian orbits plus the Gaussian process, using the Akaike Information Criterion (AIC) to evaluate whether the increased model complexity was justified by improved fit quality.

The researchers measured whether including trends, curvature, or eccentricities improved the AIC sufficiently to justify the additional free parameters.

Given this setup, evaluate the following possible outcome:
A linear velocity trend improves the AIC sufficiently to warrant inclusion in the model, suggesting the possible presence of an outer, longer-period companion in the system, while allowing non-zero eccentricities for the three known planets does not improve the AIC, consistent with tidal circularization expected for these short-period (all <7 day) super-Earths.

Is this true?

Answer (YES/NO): NO